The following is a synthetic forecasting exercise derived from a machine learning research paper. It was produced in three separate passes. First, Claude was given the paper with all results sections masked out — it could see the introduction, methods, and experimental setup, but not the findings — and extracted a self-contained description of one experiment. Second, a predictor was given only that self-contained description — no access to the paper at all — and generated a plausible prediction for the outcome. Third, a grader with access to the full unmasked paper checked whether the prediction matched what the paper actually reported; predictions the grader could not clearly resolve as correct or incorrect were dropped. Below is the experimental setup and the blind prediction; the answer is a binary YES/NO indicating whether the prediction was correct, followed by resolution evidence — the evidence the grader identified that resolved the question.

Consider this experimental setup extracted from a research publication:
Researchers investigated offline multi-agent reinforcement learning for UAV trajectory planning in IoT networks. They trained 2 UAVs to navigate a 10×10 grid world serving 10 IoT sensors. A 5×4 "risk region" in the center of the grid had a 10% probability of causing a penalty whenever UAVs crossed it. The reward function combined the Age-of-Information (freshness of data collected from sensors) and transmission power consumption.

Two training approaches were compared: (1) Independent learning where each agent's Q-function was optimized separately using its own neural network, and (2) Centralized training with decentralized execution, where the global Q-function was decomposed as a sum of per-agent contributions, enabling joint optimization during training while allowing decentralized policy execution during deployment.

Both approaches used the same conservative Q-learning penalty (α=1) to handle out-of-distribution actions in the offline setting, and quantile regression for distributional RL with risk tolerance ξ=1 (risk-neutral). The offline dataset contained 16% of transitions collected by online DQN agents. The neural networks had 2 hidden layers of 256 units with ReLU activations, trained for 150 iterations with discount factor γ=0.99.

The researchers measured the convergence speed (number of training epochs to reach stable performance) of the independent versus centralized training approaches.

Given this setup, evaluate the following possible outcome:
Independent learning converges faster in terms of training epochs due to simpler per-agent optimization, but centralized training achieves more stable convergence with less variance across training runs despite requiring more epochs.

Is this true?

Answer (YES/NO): NO